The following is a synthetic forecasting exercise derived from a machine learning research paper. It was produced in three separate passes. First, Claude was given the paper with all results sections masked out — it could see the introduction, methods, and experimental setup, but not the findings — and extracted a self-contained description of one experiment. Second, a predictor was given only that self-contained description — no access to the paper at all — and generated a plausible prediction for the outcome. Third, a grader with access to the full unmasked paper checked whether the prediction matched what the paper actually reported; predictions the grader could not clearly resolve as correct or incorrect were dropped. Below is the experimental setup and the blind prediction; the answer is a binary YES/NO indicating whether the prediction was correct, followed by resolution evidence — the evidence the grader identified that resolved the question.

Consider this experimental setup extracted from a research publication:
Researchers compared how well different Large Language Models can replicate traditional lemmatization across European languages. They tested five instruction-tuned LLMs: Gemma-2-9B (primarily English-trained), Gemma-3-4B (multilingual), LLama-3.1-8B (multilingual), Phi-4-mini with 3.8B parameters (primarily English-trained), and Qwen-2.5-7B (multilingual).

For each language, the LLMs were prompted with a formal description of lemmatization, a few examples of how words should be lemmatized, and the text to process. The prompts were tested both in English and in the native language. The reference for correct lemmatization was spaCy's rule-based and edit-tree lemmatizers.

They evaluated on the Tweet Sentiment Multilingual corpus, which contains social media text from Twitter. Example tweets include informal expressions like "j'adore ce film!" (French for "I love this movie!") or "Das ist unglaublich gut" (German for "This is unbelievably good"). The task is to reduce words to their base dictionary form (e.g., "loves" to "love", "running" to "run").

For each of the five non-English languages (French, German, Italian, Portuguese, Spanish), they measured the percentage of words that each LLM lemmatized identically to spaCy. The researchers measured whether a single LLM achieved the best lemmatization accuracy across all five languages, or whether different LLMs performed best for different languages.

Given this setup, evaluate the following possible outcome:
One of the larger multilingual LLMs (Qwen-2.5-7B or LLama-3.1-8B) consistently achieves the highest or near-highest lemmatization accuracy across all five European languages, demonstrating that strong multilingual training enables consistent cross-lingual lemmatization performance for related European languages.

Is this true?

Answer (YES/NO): NO